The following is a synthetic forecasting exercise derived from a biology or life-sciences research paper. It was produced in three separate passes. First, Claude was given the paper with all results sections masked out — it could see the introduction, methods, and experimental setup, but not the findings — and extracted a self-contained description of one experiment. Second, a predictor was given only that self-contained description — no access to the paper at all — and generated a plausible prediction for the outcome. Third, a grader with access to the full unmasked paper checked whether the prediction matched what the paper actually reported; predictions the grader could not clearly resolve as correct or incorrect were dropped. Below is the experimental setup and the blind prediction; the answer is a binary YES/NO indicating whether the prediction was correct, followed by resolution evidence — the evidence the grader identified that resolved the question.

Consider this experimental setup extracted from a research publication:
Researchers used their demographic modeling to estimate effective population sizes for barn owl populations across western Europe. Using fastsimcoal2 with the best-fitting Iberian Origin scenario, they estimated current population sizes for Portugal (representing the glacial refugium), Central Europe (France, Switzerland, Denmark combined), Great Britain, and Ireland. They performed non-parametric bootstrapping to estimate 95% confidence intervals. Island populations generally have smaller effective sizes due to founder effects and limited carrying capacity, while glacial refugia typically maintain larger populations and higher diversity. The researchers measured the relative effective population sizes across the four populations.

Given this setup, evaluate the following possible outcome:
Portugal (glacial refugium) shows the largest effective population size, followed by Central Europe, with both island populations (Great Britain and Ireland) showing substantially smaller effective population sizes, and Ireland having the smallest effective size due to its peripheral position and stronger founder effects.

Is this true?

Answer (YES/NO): YES